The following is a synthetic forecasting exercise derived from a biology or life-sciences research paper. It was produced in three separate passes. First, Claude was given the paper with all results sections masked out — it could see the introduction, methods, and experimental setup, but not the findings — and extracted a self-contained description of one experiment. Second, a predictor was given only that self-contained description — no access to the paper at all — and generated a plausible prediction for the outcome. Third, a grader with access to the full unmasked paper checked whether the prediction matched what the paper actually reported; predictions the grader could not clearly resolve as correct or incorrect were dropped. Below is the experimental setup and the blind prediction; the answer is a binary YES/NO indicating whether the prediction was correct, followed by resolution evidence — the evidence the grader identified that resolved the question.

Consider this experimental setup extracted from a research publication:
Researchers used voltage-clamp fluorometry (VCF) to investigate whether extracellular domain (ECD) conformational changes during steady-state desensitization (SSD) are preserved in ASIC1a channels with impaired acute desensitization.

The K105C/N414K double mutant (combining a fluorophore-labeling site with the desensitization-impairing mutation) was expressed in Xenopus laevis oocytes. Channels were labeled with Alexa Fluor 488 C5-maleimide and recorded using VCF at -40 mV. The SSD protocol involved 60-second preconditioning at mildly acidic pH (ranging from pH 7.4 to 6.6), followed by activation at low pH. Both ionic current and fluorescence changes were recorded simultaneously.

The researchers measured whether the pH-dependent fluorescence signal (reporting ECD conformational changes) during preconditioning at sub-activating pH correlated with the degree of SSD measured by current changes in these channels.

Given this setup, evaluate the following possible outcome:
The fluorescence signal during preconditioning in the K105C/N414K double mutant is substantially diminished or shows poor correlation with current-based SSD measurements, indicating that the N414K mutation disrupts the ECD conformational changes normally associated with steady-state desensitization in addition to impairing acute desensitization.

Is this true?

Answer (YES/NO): NO